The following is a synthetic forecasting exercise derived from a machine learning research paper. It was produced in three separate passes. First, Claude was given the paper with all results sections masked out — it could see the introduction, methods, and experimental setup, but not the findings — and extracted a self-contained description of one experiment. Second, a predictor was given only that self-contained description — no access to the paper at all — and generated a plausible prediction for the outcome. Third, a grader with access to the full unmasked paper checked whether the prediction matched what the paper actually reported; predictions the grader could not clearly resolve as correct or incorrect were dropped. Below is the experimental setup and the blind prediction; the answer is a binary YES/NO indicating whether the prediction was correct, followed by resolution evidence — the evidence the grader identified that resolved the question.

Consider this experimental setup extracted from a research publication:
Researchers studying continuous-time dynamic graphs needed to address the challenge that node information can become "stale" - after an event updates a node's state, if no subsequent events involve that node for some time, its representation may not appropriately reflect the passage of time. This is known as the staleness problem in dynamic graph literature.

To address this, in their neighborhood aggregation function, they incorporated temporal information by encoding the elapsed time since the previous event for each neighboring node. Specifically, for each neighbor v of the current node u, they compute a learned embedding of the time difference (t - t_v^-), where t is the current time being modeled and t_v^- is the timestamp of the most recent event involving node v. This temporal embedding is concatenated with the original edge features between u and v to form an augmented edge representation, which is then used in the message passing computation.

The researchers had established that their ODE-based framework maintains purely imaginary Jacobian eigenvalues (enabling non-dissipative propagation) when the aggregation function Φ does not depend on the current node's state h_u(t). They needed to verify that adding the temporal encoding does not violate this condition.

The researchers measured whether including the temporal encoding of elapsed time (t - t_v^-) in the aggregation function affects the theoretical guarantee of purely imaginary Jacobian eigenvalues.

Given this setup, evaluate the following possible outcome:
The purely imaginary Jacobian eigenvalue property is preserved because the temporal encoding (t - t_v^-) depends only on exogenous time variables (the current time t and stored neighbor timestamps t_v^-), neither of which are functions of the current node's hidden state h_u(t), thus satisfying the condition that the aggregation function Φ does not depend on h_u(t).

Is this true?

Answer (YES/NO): YES